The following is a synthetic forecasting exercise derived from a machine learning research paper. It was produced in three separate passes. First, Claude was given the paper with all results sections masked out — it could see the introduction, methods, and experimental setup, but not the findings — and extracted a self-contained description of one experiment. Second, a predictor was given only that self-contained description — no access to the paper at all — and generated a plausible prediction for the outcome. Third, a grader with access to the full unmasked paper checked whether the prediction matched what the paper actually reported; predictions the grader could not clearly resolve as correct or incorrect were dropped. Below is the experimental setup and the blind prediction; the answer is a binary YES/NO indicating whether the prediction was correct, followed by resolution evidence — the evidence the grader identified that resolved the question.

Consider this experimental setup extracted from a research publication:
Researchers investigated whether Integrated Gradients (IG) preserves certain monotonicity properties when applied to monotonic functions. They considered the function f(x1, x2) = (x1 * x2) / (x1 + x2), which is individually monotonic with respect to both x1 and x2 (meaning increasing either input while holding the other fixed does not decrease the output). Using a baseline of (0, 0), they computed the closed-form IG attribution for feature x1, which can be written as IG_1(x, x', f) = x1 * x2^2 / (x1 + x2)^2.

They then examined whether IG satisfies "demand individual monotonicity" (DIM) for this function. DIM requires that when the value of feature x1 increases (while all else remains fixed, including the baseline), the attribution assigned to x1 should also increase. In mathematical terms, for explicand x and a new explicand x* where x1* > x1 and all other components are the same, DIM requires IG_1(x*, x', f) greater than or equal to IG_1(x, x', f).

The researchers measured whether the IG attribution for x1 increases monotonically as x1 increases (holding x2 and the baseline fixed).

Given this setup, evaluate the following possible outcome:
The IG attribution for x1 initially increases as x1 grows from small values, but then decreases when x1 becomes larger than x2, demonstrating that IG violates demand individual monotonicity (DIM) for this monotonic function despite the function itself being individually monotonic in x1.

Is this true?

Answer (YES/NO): YES